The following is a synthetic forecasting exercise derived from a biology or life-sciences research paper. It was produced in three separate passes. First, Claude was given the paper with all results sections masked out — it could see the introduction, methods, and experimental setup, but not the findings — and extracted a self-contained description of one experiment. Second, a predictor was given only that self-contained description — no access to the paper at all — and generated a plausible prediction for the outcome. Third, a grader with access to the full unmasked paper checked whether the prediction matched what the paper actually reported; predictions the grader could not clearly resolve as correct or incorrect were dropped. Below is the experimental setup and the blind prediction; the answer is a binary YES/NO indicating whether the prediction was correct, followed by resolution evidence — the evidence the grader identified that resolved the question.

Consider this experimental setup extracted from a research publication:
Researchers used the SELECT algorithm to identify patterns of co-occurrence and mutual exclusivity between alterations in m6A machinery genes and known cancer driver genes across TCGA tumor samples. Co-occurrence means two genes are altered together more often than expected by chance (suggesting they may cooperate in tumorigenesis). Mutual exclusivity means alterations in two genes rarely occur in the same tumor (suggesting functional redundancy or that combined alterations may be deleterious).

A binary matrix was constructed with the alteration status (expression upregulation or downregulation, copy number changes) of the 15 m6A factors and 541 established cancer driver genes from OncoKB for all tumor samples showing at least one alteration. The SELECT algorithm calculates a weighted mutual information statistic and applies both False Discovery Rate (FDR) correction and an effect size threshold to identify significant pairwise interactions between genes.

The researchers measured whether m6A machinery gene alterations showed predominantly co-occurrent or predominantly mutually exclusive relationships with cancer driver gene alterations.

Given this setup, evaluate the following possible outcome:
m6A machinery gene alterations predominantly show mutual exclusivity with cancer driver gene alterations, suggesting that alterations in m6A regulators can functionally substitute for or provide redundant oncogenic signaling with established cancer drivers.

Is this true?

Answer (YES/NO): NO